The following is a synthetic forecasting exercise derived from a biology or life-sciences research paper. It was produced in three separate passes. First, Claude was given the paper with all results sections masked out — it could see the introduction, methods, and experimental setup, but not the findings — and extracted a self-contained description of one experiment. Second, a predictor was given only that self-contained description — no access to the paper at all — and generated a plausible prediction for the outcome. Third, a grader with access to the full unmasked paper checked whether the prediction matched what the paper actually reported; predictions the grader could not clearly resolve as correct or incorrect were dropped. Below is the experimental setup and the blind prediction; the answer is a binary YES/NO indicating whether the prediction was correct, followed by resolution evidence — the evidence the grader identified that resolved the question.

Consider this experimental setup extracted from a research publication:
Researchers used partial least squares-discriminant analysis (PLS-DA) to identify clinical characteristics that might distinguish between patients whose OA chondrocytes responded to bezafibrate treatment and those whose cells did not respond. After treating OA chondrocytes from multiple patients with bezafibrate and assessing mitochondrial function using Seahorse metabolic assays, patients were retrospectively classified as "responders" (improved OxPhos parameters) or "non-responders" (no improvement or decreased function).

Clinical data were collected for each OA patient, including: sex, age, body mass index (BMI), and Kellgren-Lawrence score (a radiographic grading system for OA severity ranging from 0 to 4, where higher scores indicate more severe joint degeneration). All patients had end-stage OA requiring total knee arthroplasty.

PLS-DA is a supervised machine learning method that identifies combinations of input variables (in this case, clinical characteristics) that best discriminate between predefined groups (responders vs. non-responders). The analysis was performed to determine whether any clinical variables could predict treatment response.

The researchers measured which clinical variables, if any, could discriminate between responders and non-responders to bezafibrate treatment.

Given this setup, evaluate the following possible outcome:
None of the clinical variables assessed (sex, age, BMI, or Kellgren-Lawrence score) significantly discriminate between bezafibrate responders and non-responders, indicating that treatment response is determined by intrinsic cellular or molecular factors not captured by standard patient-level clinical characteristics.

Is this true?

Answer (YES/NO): NO